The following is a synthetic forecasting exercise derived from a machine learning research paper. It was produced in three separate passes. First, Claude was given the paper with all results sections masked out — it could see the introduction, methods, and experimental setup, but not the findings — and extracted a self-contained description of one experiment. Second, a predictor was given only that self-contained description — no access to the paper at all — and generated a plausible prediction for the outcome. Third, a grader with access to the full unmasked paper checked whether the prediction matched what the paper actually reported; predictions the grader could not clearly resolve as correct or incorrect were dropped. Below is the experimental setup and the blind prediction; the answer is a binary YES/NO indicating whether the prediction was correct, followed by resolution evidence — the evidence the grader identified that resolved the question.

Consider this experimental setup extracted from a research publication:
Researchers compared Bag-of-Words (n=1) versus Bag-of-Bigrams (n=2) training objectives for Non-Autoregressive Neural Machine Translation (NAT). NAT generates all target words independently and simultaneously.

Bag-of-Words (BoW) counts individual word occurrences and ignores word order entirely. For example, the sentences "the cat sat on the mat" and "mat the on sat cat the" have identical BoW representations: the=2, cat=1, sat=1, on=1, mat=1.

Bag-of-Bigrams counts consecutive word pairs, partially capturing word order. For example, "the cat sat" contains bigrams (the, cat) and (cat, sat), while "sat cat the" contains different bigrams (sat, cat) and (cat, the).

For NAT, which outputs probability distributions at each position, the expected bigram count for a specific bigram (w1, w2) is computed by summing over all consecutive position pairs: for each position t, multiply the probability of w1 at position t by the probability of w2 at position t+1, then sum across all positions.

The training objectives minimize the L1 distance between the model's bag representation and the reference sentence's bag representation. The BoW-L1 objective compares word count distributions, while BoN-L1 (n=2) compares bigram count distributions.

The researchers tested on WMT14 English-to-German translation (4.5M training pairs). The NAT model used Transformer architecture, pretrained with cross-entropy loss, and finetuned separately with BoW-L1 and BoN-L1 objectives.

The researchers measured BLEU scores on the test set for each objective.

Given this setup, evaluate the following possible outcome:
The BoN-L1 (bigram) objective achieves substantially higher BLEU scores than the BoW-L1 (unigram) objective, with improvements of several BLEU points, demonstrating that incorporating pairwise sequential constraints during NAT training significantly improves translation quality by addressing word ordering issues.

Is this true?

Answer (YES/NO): NO